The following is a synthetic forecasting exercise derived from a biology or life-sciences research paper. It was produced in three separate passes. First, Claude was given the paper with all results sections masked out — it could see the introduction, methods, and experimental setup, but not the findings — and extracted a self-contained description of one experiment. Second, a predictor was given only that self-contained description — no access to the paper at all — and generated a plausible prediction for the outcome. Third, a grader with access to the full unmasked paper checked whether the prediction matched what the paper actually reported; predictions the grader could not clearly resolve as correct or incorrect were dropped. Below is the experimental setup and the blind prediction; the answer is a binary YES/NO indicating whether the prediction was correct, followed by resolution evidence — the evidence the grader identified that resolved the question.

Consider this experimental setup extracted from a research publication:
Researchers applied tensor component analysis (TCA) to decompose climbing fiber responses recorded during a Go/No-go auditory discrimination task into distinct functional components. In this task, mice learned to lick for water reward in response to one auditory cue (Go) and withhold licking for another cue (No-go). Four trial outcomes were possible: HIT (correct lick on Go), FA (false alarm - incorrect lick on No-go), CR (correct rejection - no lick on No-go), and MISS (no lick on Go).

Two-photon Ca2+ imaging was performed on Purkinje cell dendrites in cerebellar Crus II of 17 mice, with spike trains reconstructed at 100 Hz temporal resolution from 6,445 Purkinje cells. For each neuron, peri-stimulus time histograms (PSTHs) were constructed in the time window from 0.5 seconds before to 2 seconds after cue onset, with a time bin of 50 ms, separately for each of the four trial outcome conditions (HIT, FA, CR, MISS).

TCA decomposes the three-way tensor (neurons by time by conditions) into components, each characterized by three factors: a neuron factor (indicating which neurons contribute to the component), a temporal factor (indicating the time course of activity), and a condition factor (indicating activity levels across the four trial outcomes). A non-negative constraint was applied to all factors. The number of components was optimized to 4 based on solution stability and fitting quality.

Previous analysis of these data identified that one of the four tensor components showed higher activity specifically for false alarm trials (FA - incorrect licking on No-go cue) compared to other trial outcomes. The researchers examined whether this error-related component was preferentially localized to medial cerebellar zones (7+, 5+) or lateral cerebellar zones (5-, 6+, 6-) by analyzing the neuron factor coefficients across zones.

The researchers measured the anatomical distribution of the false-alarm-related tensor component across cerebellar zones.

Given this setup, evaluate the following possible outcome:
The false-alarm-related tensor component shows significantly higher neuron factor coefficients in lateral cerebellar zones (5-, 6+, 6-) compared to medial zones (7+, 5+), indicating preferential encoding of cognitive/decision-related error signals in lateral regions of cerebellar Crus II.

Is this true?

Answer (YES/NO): YES